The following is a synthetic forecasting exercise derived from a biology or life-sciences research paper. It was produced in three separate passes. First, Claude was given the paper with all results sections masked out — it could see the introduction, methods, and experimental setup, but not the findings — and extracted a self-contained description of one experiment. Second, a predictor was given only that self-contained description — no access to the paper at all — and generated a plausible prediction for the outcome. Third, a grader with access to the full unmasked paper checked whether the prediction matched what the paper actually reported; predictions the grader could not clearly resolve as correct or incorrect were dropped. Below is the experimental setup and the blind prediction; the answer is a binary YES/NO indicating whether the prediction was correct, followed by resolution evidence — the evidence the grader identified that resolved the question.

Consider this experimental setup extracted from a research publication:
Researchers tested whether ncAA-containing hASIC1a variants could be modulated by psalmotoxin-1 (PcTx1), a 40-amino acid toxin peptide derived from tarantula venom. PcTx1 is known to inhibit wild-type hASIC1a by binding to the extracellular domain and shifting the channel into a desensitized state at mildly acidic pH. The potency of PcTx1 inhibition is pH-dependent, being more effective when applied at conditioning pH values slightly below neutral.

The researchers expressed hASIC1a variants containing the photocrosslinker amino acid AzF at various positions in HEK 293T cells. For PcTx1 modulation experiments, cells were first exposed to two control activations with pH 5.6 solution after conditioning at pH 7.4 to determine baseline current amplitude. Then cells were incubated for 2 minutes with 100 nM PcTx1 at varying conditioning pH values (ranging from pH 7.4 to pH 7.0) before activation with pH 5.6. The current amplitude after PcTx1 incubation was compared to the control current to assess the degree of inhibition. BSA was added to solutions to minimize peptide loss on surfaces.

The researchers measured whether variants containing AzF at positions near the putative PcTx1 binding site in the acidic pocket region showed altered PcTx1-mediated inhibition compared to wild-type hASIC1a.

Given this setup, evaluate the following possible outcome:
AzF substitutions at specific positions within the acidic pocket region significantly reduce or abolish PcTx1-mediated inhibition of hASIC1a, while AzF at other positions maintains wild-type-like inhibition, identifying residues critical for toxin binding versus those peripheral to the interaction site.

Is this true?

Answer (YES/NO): NO